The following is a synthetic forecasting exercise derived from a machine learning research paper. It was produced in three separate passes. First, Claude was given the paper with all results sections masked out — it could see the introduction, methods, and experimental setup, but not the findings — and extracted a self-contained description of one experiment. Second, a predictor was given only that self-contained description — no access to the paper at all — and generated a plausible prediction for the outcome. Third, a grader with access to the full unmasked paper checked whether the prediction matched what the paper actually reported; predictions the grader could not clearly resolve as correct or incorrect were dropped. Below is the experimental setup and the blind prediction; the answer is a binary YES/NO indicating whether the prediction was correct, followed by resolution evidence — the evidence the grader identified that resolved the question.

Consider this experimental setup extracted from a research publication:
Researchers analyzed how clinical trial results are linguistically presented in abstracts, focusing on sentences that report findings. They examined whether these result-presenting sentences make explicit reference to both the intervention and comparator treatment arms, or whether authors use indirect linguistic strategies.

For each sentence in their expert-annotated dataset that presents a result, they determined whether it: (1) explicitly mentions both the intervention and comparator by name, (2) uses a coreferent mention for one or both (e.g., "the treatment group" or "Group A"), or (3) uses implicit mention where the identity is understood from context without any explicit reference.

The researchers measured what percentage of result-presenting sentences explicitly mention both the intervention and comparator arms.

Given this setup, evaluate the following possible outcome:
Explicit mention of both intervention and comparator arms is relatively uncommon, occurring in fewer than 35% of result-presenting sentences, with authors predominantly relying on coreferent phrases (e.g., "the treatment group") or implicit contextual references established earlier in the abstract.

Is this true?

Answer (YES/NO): NO